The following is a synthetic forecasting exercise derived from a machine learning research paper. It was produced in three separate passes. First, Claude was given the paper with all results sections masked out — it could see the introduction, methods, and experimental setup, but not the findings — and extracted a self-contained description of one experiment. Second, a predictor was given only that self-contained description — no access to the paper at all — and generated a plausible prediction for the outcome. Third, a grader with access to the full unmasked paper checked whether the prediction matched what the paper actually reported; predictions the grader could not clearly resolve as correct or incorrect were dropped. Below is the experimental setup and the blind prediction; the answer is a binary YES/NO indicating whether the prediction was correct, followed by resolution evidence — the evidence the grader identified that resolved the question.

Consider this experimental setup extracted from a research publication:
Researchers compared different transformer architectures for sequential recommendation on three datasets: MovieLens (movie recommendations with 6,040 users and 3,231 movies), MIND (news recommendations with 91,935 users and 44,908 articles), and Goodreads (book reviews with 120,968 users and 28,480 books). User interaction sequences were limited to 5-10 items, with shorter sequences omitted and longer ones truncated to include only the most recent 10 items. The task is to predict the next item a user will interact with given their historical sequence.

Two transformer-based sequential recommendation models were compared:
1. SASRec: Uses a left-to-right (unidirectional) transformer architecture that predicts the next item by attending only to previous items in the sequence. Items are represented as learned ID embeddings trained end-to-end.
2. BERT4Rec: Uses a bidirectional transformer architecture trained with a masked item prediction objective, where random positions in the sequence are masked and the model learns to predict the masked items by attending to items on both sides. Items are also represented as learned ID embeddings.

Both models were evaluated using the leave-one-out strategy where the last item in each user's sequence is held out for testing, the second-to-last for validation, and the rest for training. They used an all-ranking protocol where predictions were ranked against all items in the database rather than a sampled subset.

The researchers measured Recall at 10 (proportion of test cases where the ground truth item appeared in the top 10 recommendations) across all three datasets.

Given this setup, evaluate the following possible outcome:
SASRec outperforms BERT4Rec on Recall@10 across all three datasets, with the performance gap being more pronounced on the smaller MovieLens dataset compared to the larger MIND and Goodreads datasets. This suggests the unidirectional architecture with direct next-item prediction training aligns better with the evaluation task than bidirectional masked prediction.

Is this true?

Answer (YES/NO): NO